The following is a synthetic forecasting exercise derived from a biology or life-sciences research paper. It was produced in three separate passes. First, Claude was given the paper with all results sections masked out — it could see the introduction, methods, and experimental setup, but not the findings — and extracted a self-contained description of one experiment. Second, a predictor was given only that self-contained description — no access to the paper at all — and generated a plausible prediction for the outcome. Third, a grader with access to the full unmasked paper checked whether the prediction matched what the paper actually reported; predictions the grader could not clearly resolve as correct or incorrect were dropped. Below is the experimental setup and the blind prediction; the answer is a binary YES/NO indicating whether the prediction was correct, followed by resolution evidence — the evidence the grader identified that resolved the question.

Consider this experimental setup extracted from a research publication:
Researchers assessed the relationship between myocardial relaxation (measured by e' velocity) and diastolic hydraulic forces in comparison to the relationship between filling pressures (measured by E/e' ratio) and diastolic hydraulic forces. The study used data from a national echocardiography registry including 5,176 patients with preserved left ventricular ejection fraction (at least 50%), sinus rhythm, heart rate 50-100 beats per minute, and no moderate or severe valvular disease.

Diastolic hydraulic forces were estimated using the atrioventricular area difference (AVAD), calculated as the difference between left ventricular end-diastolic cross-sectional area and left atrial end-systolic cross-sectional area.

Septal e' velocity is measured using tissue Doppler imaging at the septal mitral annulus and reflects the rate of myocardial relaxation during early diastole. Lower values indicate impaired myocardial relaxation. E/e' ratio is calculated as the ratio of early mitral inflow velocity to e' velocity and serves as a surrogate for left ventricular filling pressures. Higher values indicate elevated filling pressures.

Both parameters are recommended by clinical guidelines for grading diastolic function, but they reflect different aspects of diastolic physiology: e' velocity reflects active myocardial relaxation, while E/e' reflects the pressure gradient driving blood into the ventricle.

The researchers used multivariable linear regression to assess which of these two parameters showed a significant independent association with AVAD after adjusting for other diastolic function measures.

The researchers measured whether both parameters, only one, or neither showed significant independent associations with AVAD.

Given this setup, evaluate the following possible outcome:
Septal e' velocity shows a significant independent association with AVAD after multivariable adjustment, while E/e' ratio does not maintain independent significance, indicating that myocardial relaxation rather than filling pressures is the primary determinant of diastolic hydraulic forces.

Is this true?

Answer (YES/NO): NO